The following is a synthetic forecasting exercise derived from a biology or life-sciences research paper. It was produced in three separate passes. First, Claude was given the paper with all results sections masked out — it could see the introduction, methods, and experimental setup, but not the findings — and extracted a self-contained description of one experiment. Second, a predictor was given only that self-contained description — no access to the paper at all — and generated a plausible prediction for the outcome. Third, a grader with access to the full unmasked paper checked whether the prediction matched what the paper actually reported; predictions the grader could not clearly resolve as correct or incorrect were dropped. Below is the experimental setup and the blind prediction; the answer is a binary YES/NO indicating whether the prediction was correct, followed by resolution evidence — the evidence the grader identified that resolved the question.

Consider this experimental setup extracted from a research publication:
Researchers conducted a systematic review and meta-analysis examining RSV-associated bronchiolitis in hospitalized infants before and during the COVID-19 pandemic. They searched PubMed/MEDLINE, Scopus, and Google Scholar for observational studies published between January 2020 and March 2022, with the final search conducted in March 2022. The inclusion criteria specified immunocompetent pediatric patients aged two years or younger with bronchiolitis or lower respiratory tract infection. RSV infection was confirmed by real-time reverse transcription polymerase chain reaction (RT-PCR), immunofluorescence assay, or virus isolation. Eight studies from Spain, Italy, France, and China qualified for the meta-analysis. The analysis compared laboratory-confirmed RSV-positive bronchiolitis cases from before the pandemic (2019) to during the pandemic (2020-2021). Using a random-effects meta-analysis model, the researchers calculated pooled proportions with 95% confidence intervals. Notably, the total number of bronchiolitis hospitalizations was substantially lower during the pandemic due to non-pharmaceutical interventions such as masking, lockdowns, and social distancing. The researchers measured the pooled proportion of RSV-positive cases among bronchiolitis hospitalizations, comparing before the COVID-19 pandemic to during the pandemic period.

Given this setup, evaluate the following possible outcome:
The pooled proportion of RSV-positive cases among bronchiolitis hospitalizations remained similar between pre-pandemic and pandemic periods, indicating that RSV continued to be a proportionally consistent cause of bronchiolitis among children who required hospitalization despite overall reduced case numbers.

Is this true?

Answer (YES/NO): NO